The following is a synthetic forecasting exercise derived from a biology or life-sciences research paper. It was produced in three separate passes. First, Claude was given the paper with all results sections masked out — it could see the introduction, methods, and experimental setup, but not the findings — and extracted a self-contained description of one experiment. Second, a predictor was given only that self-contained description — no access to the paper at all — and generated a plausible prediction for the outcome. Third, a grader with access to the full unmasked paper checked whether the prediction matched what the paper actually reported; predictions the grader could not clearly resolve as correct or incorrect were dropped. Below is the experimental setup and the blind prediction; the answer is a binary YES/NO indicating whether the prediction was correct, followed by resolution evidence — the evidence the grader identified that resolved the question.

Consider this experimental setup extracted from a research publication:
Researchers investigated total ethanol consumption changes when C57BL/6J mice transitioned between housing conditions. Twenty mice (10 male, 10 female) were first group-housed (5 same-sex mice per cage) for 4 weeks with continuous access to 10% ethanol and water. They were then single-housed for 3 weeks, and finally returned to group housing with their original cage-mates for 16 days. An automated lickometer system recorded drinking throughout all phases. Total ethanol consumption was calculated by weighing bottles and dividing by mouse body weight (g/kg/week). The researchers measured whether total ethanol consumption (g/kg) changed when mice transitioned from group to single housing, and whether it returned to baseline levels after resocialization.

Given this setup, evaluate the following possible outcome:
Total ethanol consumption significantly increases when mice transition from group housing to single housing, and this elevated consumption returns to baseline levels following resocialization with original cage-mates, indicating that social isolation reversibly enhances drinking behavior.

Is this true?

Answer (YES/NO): YES